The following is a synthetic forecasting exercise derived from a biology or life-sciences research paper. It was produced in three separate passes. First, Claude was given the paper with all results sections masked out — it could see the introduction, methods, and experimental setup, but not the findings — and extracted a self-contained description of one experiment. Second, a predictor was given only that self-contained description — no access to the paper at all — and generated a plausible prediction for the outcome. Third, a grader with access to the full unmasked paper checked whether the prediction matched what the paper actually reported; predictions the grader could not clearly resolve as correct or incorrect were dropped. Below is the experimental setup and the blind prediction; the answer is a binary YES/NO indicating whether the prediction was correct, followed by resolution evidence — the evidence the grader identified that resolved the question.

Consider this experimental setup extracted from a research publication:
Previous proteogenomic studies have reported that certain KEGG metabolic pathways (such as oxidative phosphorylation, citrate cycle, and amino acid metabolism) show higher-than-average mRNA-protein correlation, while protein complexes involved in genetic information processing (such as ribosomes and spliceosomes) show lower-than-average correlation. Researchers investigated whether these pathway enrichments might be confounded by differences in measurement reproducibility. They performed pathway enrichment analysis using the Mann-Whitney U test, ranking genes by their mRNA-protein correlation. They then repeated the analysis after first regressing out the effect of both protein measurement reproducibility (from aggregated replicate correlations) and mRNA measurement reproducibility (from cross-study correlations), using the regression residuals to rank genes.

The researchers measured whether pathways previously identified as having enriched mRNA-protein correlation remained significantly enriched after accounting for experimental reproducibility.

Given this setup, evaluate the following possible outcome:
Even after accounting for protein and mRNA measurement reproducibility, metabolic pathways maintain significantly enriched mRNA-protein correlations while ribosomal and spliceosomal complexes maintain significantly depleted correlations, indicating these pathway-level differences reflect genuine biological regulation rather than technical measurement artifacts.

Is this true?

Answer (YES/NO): NO